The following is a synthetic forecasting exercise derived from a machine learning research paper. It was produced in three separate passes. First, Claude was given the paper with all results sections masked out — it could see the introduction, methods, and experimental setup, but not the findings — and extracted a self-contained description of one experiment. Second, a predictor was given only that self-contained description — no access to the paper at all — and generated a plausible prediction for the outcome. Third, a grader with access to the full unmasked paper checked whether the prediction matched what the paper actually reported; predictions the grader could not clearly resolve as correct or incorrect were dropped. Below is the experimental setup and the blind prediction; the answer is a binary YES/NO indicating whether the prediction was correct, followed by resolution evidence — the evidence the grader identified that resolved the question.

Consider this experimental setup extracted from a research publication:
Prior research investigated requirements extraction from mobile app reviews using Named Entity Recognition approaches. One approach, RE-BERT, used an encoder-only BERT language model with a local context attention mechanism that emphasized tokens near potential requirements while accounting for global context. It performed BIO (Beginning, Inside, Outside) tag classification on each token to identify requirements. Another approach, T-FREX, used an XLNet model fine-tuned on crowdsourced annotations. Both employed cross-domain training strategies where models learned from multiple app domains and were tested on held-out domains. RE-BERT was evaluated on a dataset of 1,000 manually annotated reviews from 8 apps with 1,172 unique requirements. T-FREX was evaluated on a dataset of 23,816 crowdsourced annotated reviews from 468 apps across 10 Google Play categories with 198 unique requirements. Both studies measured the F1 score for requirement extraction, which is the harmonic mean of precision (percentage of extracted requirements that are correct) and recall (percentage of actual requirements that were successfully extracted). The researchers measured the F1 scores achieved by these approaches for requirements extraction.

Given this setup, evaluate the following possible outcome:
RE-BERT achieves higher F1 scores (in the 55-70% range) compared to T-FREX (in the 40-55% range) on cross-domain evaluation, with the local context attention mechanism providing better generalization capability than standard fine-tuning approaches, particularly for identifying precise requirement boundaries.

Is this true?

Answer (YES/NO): NO